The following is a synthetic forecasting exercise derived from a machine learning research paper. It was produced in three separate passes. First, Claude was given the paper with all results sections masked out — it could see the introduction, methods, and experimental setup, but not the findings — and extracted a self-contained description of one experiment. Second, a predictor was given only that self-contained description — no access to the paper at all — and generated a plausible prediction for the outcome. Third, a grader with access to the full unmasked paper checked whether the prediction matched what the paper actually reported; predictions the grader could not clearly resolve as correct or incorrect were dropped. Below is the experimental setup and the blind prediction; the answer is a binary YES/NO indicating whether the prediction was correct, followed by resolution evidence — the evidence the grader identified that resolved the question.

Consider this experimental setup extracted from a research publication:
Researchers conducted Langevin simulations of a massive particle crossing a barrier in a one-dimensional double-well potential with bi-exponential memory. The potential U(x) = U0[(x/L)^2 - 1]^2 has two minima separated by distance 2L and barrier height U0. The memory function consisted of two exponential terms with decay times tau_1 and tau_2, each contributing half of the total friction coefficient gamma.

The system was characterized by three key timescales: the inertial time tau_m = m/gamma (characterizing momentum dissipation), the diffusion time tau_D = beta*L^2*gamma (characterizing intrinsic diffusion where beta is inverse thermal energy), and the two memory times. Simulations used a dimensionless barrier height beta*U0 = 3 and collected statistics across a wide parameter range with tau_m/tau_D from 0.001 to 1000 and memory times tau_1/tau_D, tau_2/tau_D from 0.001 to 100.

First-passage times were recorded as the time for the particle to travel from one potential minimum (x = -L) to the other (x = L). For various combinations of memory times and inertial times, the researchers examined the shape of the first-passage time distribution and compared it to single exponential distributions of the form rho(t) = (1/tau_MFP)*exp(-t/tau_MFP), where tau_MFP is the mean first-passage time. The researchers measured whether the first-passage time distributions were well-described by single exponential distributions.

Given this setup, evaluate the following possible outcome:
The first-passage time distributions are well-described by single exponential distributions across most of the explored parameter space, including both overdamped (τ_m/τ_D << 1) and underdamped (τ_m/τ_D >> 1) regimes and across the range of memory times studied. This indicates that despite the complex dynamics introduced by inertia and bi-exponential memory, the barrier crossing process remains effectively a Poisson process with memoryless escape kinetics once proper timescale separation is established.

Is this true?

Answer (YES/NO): YES